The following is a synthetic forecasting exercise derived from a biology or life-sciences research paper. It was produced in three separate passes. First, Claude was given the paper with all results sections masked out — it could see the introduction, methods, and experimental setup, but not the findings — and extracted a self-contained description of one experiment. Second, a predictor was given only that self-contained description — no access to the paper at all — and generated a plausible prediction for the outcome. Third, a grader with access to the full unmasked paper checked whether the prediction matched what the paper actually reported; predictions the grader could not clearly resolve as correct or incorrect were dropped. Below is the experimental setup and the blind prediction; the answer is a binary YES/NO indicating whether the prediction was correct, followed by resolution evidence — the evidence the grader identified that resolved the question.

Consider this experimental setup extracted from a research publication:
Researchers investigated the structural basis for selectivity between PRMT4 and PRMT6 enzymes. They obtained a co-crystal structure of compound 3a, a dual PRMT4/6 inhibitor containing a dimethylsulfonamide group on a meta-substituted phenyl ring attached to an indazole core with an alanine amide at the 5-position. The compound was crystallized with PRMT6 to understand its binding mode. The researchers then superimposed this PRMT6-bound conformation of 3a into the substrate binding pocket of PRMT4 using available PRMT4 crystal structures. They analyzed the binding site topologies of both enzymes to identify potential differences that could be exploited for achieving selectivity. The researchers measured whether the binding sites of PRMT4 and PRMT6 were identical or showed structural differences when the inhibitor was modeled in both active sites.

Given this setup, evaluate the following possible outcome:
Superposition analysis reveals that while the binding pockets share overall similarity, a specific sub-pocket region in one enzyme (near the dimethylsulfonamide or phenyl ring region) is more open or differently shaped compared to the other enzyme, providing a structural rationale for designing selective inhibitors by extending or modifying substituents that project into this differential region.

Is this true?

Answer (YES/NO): YES